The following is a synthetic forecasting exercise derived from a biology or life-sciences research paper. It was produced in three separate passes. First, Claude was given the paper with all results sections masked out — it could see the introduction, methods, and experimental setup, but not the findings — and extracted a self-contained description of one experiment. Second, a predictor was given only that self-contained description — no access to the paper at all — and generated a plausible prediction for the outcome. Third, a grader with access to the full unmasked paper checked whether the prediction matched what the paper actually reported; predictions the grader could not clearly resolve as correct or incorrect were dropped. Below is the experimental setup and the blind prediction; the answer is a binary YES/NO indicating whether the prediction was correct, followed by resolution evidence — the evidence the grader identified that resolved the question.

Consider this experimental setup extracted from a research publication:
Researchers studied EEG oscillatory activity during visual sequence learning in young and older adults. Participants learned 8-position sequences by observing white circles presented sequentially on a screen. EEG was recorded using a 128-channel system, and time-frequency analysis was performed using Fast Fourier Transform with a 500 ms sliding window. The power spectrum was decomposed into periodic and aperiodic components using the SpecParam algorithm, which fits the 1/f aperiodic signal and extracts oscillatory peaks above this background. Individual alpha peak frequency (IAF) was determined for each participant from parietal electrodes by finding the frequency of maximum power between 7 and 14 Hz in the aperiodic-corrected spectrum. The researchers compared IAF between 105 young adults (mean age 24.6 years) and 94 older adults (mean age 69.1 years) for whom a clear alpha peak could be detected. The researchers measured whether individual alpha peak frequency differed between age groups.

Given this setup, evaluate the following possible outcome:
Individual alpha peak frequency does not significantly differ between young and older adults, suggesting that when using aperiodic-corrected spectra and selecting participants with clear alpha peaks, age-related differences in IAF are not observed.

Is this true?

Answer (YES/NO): YES